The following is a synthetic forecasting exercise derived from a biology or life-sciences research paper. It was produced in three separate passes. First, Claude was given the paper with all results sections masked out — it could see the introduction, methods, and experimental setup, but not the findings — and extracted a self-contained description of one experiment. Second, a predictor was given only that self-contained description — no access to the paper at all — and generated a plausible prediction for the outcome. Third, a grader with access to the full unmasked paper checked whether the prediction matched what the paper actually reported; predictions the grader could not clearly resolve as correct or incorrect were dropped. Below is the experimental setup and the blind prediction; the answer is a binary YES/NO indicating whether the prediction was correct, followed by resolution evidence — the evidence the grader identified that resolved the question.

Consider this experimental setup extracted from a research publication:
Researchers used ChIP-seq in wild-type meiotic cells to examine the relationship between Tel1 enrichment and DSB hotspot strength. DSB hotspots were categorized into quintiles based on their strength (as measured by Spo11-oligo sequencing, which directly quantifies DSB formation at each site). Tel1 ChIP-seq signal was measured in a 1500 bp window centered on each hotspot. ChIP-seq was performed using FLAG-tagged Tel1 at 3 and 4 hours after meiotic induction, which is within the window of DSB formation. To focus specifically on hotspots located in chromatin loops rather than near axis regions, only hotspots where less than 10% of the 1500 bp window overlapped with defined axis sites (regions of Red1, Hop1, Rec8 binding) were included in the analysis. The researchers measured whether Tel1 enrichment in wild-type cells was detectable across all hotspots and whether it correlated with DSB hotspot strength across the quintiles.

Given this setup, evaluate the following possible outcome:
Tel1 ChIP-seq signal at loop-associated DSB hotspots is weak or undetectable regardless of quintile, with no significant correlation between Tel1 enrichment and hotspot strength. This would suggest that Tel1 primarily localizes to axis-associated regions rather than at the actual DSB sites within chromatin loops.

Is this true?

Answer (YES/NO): NO